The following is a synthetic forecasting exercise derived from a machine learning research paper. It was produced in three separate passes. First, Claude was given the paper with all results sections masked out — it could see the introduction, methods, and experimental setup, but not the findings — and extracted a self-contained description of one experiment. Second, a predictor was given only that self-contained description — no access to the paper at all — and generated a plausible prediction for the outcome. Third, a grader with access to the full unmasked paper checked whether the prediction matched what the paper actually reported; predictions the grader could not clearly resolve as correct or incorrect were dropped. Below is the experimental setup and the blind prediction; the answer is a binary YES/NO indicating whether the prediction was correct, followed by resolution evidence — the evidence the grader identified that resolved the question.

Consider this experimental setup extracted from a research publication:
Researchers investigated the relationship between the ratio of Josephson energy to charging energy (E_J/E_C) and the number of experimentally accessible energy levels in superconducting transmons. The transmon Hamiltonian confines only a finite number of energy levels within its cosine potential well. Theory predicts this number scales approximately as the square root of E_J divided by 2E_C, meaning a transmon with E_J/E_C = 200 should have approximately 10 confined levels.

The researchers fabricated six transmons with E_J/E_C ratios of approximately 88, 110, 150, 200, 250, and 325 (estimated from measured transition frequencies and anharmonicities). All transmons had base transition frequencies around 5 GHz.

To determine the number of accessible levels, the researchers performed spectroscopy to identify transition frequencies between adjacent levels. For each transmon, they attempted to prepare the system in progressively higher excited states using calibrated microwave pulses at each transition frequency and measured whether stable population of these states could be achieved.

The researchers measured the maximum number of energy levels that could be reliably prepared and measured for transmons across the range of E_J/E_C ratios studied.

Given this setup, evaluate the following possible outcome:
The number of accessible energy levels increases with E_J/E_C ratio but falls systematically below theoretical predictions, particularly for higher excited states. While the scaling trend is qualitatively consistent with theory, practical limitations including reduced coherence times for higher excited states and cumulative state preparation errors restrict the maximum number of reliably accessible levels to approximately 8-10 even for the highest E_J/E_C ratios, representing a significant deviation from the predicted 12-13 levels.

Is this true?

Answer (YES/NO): NO